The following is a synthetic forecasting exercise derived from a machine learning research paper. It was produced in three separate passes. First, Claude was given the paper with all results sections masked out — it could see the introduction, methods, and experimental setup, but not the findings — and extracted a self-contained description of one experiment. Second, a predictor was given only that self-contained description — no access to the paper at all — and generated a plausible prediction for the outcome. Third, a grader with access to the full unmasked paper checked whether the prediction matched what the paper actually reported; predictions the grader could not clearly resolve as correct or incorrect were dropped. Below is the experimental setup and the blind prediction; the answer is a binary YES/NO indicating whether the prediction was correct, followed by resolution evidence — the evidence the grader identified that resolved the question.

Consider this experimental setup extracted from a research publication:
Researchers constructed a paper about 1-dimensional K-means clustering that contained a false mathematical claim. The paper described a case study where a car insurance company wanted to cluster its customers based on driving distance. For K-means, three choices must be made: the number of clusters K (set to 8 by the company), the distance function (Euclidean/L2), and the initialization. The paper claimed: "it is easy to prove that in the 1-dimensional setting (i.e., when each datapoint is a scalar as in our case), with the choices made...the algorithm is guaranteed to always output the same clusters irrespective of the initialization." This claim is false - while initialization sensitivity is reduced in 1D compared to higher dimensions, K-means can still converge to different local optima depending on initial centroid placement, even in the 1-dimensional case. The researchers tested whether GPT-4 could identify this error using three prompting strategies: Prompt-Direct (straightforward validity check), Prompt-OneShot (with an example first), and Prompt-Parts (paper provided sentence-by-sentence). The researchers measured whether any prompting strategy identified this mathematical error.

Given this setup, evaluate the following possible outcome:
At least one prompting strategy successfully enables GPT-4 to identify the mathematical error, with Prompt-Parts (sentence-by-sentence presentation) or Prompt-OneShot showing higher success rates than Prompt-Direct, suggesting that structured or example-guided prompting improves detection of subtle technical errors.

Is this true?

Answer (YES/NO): NO